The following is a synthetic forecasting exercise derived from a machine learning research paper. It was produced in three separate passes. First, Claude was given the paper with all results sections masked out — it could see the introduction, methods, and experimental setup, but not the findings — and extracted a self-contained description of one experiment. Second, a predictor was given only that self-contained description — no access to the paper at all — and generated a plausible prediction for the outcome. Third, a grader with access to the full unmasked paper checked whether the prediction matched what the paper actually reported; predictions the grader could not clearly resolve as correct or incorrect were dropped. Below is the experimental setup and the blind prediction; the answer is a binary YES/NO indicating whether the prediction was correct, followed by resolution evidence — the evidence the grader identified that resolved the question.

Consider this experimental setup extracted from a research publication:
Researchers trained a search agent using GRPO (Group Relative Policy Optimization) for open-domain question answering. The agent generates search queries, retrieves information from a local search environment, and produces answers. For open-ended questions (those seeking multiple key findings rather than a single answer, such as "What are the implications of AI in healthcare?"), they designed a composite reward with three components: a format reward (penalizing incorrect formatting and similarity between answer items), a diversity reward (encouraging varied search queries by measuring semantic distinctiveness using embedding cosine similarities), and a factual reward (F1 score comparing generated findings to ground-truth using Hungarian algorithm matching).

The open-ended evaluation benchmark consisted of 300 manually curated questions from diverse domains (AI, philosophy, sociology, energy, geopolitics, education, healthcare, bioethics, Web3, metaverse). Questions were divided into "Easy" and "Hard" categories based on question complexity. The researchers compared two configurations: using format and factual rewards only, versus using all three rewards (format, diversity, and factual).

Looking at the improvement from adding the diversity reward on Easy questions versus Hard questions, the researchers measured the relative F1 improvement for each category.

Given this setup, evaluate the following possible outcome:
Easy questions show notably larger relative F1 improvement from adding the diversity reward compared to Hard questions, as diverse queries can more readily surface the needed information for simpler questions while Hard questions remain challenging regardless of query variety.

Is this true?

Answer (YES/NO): YES